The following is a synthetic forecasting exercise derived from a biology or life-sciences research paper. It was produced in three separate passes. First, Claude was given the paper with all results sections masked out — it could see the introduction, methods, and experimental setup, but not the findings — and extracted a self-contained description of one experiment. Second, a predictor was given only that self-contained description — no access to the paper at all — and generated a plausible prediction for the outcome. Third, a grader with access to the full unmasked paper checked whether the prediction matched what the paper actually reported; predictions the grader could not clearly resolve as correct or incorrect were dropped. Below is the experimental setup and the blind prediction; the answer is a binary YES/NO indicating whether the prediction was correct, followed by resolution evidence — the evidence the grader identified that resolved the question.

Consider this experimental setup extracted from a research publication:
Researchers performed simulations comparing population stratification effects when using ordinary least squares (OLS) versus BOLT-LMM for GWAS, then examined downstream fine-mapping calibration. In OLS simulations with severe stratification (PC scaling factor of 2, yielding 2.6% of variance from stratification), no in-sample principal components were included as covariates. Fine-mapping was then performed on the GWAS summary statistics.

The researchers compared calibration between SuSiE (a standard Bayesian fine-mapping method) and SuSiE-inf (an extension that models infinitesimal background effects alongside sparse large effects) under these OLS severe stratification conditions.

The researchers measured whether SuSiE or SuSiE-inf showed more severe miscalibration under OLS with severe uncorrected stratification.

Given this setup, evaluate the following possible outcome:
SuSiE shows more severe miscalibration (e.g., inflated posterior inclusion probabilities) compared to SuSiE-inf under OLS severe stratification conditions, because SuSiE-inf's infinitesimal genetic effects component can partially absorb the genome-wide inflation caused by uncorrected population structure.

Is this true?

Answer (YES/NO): NO